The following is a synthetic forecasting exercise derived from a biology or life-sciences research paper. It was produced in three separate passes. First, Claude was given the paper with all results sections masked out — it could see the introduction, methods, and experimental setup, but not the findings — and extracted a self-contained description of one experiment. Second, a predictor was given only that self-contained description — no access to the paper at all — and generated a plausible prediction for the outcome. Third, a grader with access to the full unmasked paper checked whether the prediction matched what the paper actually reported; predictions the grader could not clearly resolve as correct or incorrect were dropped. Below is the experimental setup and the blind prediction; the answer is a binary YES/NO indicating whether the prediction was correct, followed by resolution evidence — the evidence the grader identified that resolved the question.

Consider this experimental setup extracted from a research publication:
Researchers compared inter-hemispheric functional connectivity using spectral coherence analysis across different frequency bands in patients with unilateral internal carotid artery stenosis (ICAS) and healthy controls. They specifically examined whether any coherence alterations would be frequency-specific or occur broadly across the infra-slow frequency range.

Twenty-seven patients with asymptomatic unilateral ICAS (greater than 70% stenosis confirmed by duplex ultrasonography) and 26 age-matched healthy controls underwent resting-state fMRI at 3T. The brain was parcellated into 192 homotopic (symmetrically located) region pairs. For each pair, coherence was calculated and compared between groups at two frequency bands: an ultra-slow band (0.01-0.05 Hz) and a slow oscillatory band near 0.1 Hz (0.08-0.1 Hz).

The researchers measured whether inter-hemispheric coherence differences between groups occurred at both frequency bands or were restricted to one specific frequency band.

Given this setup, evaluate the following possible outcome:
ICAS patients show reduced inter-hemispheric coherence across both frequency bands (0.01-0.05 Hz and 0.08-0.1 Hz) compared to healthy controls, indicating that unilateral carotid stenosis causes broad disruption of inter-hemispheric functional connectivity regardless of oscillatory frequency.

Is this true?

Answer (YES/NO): NO